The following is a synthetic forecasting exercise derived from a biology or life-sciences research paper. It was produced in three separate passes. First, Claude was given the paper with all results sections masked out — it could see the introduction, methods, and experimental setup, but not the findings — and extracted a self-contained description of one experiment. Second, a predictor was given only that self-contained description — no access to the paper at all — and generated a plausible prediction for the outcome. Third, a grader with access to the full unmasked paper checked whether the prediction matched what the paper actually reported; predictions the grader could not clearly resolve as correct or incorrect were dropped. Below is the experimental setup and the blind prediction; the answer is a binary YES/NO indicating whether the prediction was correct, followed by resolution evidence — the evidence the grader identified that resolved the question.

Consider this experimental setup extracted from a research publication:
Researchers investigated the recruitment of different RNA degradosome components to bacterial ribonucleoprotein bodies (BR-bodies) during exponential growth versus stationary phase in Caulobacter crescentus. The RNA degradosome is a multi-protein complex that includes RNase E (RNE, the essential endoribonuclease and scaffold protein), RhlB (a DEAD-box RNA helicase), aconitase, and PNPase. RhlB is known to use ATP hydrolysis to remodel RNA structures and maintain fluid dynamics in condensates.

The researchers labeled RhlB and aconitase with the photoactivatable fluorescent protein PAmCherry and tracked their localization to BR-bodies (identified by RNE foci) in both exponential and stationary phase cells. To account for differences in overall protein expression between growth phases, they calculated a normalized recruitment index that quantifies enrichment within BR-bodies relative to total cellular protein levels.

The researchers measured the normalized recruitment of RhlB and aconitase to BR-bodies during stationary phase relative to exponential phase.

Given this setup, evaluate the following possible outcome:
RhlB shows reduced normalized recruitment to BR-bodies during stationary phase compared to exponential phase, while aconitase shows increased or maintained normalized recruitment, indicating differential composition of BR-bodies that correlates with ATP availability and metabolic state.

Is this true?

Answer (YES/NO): YES